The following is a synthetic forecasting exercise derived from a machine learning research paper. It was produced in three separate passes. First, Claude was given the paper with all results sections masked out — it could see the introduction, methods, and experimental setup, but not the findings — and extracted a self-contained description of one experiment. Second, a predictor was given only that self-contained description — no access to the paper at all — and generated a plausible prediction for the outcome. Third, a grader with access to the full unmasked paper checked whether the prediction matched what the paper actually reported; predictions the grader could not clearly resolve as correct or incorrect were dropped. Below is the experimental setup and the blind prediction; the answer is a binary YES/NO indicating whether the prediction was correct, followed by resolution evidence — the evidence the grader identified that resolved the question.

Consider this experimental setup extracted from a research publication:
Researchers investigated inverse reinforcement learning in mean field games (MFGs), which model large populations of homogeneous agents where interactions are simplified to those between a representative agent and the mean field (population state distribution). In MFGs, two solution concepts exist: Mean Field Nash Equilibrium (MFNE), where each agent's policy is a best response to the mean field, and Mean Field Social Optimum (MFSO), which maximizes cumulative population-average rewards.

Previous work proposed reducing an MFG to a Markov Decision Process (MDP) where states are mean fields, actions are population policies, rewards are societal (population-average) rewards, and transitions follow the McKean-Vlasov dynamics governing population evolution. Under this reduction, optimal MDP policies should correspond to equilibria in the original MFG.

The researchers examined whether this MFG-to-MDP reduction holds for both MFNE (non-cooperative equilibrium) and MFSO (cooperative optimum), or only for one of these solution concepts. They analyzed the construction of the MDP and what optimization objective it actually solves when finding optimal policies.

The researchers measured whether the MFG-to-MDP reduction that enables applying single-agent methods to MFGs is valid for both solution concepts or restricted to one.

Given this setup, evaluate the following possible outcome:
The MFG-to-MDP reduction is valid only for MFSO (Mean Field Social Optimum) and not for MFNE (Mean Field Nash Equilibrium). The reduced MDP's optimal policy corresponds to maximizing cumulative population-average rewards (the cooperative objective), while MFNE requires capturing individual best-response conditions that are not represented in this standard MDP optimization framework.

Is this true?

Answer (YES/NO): YES